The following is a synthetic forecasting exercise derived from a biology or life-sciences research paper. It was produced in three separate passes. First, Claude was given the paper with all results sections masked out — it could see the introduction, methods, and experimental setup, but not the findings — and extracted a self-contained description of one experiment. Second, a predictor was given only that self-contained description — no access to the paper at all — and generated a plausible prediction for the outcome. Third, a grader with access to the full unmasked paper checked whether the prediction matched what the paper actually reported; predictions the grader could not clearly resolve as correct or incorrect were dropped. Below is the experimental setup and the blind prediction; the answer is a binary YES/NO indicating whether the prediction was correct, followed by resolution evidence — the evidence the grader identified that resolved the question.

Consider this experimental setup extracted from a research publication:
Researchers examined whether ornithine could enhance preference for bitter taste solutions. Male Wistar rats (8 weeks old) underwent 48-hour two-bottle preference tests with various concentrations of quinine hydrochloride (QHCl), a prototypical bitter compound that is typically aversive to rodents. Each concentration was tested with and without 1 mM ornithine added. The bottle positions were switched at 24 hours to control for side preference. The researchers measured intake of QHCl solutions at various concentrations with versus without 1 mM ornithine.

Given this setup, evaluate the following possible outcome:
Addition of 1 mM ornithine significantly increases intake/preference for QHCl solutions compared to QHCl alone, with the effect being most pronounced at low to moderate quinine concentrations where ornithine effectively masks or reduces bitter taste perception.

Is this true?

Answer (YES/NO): NO